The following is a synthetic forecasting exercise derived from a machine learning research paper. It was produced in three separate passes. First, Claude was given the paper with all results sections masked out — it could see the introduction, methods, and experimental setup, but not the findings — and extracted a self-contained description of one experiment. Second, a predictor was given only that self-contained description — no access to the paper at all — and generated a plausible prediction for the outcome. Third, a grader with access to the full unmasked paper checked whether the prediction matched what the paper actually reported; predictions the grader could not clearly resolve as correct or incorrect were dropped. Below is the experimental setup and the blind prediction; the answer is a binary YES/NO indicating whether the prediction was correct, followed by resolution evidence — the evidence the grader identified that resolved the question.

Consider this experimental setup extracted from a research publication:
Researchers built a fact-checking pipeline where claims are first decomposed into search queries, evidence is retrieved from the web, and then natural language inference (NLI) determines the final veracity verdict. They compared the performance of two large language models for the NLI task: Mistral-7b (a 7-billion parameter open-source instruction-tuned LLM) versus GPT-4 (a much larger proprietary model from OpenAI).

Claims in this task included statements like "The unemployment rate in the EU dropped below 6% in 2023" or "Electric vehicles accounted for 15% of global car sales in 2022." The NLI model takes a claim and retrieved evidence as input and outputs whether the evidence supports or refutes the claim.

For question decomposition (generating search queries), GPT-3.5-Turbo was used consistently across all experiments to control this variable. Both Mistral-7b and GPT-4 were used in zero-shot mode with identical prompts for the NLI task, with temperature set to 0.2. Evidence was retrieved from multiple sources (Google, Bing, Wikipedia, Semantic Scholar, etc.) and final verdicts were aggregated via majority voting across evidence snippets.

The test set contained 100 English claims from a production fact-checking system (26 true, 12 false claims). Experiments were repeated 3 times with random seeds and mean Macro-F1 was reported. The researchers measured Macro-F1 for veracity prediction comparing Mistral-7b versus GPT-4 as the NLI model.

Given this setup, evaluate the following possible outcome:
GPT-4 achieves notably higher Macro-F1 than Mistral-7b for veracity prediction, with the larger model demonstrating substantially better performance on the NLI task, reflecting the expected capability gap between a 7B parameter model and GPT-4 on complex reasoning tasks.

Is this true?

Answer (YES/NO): NO